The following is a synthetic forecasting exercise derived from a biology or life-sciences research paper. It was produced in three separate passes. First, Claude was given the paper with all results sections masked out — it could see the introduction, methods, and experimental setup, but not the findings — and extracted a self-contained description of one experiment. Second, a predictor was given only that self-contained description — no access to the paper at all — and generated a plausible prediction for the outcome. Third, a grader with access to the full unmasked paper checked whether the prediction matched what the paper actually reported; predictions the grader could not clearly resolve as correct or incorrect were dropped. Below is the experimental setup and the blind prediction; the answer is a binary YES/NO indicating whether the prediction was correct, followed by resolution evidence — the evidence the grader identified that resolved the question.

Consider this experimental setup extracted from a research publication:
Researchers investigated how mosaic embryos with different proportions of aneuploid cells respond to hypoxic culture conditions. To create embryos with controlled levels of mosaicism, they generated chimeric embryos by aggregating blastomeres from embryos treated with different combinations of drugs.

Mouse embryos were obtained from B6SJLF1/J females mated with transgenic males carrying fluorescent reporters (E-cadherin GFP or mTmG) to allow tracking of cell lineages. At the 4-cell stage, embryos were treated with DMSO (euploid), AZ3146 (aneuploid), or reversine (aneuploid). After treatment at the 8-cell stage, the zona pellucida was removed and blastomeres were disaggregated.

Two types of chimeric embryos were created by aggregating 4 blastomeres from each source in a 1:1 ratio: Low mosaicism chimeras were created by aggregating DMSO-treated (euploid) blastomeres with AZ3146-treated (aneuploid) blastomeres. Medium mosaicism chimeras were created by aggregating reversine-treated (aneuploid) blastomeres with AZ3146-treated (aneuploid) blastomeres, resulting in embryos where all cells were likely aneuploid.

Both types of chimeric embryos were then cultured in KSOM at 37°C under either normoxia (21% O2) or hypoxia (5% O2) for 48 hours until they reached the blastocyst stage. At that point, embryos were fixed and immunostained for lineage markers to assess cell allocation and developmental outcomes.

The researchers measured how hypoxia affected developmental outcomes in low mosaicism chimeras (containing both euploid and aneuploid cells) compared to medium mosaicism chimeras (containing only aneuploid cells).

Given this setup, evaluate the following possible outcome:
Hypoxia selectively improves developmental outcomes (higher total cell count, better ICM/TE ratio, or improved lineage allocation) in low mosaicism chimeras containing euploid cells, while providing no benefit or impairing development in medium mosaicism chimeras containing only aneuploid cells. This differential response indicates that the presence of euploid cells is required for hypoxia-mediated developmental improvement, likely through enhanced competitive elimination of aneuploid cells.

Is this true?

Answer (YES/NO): NO